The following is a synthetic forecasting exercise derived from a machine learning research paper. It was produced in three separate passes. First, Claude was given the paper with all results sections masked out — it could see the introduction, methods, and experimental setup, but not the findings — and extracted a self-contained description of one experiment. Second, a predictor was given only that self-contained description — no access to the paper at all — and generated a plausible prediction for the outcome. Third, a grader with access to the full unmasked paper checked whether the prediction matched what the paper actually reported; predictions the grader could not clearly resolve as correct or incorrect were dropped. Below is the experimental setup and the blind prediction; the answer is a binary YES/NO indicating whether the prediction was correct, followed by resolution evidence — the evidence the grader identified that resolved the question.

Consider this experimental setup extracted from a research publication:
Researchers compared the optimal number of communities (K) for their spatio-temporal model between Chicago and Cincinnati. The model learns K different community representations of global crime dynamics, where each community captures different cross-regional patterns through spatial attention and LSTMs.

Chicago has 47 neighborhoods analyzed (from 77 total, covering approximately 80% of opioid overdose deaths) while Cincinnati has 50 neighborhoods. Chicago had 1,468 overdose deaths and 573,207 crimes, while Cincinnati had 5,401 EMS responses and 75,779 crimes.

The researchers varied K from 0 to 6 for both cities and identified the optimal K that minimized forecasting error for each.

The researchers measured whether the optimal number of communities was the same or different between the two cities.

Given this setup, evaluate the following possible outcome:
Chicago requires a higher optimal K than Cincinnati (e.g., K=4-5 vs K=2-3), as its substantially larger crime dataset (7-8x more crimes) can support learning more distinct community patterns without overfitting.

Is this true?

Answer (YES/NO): YES